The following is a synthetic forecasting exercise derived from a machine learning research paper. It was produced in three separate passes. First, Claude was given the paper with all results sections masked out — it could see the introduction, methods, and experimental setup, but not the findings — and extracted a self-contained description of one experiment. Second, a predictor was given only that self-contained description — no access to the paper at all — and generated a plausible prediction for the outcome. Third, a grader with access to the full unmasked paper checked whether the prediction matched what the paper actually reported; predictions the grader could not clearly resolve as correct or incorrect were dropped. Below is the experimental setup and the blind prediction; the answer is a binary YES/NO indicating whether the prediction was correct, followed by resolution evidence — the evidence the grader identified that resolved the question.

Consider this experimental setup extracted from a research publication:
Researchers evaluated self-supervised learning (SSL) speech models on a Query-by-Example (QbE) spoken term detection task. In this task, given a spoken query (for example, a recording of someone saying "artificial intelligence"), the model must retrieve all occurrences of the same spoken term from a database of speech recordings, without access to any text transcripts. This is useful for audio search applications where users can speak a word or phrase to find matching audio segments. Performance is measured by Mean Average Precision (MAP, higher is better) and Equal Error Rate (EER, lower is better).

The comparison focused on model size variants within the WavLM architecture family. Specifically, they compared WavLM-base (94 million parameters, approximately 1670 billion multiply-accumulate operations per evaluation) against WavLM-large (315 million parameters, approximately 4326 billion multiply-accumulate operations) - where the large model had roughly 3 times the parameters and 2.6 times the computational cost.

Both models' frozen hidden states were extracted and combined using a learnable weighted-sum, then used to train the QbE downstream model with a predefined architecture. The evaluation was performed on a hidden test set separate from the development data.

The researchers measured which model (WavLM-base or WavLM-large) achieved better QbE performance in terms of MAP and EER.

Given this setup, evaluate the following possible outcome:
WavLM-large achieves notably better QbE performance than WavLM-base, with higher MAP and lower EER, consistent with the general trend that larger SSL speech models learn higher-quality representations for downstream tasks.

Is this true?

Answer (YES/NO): NO